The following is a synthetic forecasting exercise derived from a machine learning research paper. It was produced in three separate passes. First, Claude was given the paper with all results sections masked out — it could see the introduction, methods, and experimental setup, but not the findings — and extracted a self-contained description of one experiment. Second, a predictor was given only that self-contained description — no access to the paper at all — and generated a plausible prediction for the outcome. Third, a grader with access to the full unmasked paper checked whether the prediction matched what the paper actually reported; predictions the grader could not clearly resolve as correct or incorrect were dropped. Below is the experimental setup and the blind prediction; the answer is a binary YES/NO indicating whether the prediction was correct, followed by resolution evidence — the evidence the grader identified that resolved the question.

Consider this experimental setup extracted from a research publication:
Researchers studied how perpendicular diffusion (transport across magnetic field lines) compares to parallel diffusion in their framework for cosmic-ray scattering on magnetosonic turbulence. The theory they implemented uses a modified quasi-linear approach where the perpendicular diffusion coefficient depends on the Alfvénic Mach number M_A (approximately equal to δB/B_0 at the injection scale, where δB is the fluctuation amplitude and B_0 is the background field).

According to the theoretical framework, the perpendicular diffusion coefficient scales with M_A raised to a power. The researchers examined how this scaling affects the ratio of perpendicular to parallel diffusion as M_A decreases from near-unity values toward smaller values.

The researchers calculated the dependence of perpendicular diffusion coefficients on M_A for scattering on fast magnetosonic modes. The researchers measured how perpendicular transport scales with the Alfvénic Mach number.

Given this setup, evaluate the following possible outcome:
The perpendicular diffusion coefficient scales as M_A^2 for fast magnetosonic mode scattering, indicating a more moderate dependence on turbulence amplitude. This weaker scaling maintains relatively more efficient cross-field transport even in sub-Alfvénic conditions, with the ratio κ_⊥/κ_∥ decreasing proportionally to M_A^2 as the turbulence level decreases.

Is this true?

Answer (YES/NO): NO